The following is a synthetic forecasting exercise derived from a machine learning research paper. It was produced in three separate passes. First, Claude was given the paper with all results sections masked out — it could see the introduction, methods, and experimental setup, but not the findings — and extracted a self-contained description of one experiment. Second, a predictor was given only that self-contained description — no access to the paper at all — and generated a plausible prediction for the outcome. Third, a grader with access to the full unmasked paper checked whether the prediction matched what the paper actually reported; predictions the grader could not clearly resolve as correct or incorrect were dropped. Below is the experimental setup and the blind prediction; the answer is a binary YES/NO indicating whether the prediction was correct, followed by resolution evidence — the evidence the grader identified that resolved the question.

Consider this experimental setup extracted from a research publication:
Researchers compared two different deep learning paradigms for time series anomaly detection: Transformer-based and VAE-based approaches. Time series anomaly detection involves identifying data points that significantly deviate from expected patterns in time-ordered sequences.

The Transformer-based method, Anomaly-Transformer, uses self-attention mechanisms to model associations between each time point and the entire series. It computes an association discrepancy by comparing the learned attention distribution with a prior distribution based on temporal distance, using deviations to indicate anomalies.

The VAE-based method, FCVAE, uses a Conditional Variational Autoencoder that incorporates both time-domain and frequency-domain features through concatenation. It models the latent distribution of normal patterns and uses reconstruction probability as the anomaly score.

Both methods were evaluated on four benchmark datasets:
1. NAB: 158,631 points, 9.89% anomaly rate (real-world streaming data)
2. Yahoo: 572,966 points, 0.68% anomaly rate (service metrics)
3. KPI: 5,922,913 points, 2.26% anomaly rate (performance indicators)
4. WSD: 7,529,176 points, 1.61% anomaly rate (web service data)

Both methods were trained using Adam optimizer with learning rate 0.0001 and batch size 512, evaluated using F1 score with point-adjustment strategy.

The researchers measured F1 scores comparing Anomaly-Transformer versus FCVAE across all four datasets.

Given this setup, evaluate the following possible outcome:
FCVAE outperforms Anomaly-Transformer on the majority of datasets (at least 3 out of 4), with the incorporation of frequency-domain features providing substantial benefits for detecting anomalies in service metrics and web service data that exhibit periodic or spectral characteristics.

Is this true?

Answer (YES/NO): YES